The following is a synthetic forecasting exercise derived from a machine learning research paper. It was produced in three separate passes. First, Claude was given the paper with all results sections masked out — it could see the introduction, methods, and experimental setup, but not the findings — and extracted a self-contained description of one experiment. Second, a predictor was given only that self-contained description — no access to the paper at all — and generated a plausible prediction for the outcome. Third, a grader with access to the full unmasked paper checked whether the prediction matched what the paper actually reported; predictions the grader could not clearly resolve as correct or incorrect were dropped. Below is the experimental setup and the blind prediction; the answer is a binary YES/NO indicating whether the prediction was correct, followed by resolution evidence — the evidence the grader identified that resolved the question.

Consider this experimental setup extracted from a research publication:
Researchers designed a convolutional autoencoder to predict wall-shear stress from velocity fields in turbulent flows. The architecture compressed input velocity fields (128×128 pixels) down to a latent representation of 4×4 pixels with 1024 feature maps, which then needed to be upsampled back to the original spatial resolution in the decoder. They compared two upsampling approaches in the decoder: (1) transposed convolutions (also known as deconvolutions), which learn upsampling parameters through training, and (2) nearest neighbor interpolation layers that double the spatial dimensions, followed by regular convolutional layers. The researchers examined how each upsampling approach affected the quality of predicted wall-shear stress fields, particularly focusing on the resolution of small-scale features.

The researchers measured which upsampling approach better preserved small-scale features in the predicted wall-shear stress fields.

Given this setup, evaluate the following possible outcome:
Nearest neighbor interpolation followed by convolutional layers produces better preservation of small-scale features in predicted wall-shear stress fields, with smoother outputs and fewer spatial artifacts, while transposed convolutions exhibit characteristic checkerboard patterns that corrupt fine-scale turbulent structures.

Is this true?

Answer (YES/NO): NO